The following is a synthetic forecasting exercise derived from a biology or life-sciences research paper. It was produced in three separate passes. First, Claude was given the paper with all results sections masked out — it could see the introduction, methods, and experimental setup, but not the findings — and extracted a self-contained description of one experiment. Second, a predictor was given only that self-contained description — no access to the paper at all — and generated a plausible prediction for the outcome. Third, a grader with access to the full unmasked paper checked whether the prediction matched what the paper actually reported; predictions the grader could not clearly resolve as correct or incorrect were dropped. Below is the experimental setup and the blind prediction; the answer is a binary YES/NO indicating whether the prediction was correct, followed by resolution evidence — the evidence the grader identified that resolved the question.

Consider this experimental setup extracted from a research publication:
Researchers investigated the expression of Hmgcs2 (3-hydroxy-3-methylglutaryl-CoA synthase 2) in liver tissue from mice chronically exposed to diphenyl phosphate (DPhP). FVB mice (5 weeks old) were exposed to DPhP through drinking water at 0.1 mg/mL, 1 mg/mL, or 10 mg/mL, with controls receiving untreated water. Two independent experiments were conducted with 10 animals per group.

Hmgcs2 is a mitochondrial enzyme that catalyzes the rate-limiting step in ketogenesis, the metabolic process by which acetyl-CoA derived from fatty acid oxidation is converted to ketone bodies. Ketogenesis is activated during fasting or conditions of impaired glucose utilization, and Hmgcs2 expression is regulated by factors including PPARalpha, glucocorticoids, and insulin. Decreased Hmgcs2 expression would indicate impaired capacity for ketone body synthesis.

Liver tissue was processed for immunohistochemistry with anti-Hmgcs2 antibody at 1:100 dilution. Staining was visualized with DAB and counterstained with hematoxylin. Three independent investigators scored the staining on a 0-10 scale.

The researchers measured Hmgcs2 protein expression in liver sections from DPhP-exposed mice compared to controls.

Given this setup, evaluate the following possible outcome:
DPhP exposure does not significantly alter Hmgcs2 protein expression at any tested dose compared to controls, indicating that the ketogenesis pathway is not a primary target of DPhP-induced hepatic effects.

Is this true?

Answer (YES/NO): NO